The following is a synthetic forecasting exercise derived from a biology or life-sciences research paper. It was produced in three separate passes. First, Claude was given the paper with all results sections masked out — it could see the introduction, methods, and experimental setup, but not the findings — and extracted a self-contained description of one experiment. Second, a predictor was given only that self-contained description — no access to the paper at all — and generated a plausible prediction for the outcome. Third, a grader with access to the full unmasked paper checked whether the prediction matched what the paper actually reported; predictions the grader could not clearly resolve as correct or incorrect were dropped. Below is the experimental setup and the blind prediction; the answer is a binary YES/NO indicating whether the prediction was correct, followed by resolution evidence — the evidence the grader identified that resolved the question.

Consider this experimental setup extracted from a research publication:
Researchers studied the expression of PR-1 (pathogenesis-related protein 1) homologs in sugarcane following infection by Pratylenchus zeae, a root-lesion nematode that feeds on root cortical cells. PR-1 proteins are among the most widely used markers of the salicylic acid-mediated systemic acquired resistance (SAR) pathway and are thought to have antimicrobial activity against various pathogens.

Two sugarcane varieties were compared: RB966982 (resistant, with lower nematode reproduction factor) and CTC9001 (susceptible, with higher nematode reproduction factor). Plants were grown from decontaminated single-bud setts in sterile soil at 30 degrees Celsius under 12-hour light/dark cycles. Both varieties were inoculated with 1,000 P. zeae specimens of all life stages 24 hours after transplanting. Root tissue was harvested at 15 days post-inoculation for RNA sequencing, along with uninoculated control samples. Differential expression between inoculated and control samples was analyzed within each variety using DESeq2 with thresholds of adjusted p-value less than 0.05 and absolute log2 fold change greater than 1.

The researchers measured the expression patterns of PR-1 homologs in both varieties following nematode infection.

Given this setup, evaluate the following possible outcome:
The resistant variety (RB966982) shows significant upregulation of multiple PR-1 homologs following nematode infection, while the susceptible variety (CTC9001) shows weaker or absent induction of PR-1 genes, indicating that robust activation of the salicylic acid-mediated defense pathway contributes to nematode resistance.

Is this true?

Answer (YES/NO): YES